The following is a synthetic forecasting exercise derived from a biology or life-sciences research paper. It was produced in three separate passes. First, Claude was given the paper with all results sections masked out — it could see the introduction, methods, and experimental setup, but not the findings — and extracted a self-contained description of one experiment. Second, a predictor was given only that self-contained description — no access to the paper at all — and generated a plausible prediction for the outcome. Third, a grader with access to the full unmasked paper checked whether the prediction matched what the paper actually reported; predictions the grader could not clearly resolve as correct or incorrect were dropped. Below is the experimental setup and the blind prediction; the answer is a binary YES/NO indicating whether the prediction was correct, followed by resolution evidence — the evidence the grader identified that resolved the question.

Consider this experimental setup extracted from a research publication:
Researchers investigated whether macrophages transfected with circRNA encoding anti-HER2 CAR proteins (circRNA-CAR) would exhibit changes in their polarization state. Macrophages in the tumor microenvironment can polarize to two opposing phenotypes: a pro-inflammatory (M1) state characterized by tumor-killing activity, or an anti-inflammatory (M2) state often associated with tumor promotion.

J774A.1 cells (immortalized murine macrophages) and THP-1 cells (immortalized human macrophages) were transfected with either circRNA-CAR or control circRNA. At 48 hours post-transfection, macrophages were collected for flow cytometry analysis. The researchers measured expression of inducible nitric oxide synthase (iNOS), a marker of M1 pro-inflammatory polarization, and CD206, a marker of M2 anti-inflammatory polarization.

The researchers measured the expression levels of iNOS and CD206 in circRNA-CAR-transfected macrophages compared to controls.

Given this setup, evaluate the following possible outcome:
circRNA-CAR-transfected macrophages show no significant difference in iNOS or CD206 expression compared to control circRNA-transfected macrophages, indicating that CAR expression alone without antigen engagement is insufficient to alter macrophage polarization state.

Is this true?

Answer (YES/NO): NO